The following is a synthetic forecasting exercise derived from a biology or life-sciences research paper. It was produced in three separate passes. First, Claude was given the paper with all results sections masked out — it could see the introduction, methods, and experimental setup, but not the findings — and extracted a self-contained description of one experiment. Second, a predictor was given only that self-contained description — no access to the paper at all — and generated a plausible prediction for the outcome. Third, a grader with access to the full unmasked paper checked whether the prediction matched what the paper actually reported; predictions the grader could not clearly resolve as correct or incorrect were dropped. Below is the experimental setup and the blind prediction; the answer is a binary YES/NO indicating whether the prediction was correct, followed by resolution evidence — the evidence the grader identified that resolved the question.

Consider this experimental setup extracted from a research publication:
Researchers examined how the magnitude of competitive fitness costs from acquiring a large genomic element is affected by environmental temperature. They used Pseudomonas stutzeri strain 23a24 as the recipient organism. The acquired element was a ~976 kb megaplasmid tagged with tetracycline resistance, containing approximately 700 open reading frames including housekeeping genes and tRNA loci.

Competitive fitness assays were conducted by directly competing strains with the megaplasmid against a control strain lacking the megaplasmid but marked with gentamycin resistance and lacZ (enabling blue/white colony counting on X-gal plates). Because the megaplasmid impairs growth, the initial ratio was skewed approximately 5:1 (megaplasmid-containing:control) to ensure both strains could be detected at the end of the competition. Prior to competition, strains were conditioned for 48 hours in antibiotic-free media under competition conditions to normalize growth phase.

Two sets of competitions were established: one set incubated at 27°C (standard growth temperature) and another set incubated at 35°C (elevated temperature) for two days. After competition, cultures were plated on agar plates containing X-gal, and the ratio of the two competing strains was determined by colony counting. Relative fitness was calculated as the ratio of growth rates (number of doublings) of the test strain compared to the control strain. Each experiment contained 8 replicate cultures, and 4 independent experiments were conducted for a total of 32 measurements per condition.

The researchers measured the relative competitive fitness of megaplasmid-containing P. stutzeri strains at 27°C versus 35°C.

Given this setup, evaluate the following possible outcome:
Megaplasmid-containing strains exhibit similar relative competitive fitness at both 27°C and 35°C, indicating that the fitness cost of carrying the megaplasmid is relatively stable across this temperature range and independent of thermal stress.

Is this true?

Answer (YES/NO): NO